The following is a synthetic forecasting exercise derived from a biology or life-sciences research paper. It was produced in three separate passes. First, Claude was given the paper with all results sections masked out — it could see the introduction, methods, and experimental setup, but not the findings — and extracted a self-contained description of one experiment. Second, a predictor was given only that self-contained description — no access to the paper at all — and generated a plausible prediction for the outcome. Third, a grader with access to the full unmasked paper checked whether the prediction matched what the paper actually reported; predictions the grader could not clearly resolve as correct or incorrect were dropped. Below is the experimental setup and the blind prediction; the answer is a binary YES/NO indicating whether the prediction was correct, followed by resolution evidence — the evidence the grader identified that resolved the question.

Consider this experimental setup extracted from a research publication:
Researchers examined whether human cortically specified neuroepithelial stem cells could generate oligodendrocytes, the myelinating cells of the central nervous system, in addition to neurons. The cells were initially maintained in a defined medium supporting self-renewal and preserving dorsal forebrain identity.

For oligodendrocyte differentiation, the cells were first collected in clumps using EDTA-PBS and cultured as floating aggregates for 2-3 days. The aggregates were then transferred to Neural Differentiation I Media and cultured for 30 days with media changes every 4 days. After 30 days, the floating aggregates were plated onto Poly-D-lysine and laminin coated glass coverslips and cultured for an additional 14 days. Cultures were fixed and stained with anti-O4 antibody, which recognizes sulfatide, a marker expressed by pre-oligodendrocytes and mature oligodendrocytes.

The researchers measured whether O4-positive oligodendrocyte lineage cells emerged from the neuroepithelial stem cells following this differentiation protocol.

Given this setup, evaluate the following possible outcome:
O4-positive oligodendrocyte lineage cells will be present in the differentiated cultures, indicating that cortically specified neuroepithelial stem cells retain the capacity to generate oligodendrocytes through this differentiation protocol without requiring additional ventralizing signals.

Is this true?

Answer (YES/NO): YES